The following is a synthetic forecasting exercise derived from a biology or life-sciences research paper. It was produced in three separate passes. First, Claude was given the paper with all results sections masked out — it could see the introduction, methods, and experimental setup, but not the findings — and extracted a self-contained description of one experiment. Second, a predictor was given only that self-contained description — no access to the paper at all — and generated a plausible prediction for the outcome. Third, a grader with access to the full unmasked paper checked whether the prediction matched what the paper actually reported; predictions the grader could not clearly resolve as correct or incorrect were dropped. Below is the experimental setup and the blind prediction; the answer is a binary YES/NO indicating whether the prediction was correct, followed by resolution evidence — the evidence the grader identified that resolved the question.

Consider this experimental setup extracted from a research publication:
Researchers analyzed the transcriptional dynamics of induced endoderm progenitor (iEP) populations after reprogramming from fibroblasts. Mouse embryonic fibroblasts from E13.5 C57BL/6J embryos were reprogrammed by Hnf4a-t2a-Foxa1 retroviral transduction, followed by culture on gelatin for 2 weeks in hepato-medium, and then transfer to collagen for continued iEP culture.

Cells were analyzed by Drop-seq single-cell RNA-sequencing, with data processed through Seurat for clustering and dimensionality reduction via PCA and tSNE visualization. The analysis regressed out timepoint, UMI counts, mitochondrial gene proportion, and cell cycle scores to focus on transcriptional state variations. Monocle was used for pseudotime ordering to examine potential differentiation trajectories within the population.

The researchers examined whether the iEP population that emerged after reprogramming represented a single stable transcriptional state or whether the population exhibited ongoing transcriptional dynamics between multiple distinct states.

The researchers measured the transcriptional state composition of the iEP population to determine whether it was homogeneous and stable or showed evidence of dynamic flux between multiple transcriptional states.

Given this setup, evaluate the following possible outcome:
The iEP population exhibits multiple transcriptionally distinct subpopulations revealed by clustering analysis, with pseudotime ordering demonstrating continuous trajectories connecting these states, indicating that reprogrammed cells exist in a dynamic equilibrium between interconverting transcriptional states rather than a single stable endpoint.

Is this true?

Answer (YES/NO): NO